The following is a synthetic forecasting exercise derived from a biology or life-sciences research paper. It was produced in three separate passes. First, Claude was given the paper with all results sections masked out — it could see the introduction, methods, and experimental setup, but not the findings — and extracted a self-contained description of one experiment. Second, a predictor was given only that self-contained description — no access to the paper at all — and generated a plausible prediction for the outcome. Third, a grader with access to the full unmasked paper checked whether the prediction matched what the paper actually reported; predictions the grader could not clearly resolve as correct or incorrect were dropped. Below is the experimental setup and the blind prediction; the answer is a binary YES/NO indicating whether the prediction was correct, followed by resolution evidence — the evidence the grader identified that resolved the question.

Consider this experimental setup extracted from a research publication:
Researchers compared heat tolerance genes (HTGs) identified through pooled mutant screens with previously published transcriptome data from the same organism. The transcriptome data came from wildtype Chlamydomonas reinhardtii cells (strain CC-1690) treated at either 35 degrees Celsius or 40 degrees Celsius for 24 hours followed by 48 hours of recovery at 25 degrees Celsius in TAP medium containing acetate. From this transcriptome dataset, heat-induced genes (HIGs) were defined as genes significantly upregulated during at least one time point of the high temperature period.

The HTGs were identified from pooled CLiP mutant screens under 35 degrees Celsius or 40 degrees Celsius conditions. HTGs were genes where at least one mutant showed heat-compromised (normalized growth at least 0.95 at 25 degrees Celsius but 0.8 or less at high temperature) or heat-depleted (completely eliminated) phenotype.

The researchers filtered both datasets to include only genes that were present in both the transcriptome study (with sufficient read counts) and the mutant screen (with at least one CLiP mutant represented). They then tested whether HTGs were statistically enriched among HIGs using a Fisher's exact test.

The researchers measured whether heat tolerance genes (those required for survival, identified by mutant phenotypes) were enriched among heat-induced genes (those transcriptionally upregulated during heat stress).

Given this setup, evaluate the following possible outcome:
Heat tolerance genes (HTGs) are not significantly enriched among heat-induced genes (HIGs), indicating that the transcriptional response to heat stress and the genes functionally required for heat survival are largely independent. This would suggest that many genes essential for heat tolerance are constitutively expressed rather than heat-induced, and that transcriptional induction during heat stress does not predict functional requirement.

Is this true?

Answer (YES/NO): NO